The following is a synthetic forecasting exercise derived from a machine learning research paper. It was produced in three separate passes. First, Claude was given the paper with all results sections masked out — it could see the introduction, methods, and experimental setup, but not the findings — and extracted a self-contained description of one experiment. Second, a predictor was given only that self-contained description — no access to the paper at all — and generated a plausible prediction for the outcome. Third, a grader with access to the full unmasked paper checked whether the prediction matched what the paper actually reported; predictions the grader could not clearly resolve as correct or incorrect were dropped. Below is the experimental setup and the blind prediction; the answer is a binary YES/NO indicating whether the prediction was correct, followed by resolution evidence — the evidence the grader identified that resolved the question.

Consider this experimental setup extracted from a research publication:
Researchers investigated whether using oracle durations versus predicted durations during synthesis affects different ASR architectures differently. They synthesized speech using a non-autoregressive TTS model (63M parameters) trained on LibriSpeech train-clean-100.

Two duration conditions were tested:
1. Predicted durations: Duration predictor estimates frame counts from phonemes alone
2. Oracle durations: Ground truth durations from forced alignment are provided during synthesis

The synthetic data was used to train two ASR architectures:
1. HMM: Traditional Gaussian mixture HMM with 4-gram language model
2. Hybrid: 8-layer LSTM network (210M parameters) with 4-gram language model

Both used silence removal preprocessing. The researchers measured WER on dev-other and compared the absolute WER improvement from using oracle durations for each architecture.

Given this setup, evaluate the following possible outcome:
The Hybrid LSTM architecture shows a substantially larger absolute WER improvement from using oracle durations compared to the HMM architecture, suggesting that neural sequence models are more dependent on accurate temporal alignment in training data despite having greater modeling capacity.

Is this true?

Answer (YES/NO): NO